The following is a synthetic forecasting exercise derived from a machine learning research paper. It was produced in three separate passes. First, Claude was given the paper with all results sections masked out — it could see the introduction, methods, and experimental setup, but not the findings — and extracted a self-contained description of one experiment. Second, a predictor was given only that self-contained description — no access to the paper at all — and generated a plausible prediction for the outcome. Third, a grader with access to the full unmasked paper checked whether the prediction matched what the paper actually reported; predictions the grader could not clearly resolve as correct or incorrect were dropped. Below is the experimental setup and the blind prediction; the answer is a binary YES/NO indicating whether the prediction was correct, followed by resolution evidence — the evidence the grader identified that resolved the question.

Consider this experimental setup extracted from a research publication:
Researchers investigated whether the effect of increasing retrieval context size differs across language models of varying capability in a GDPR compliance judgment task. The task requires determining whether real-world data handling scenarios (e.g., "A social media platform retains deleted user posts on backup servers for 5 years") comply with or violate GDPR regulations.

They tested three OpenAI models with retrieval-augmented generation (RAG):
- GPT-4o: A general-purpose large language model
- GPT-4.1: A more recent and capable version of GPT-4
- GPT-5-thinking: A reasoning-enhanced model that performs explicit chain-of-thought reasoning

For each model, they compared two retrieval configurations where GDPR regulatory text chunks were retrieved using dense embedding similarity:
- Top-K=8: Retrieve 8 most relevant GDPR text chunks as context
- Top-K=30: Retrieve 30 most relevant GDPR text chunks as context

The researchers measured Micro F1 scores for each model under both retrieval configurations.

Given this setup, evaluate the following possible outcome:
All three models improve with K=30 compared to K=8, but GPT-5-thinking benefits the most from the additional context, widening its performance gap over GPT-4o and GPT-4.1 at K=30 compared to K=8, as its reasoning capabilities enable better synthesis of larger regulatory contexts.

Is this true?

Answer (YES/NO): NO